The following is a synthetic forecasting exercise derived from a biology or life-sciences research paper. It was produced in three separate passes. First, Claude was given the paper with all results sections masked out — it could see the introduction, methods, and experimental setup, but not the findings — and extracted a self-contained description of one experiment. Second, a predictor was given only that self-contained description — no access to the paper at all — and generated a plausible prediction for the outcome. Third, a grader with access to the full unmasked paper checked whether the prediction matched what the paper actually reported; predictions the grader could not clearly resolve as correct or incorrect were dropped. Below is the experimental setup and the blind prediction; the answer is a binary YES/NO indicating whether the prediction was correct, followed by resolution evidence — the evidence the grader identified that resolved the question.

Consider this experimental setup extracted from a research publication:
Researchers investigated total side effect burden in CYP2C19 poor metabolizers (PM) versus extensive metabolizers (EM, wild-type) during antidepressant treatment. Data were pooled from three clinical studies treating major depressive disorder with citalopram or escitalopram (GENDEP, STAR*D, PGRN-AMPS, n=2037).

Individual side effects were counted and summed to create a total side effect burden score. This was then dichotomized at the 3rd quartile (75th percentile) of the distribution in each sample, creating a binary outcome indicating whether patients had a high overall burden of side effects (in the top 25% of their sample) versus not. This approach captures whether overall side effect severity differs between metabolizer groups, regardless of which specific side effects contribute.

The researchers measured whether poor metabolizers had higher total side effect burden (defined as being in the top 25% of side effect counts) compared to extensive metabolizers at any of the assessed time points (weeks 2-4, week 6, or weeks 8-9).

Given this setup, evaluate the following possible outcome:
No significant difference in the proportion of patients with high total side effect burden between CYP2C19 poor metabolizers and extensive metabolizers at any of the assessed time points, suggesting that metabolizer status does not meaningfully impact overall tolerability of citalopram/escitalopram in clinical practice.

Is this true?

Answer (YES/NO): YES